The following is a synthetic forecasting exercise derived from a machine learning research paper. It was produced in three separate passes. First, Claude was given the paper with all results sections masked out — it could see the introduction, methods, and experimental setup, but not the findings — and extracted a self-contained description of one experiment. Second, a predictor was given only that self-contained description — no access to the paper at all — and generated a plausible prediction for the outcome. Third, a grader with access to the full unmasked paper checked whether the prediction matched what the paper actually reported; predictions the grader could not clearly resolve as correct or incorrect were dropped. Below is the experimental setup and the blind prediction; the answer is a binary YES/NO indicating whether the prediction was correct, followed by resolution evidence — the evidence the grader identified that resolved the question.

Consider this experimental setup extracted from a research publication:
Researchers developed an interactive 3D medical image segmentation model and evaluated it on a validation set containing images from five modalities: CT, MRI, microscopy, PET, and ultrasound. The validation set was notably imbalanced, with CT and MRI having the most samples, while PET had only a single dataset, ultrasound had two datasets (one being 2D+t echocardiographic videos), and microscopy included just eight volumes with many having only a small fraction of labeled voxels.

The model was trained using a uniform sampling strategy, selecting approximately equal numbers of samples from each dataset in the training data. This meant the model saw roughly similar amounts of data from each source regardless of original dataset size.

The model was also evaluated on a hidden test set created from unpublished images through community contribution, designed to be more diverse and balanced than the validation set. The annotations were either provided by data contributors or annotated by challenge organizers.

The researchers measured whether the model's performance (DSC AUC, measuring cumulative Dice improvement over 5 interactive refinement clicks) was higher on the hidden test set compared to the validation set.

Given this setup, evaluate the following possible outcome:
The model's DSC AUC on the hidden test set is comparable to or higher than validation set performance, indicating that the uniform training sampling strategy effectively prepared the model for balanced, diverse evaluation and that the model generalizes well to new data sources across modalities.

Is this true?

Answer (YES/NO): YES